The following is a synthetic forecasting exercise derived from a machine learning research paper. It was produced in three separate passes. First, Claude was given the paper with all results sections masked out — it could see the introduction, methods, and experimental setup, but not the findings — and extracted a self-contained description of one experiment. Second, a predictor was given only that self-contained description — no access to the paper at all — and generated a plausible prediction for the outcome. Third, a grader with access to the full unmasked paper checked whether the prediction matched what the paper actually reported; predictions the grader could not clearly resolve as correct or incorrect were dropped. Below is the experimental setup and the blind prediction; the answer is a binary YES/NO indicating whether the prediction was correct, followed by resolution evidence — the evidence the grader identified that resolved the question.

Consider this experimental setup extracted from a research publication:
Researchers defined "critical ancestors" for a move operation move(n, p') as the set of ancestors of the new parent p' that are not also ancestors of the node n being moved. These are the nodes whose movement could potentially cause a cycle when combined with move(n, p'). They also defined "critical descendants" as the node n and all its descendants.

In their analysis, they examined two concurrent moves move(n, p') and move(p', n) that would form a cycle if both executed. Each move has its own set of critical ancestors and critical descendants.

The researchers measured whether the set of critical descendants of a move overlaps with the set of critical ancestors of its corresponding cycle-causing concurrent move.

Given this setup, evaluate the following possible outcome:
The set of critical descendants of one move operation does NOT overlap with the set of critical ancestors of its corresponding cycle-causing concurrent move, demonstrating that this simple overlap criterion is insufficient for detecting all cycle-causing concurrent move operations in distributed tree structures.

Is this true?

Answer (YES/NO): NO